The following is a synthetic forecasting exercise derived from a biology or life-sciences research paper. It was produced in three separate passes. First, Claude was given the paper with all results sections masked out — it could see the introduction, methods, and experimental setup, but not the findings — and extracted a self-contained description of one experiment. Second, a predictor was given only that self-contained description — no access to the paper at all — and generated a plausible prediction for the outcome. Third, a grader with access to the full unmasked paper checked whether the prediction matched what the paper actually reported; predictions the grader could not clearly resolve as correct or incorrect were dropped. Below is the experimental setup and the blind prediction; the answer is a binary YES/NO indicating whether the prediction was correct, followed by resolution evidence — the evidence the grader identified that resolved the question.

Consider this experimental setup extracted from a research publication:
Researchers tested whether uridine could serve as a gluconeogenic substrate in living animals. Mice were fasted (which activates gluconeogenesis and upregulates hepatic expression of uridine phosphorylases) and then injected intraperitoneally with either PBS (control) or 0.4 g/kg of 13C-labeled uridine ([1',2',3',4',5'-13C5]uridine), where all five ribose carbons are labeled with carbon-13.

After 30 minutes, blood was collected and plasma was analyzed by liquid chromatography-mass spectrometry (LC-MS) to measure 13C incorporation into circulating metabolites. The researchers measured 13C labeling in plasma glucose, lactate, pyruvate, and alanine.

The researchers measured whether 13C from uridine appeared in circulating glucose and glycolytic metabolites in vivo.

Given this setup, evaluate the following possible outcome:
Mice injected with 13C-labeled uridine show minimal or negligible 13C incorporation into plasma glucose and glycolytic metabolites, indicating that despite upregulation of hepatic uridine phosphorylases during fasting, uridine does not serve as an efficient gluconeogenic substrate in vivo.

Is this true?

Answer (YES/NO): NO